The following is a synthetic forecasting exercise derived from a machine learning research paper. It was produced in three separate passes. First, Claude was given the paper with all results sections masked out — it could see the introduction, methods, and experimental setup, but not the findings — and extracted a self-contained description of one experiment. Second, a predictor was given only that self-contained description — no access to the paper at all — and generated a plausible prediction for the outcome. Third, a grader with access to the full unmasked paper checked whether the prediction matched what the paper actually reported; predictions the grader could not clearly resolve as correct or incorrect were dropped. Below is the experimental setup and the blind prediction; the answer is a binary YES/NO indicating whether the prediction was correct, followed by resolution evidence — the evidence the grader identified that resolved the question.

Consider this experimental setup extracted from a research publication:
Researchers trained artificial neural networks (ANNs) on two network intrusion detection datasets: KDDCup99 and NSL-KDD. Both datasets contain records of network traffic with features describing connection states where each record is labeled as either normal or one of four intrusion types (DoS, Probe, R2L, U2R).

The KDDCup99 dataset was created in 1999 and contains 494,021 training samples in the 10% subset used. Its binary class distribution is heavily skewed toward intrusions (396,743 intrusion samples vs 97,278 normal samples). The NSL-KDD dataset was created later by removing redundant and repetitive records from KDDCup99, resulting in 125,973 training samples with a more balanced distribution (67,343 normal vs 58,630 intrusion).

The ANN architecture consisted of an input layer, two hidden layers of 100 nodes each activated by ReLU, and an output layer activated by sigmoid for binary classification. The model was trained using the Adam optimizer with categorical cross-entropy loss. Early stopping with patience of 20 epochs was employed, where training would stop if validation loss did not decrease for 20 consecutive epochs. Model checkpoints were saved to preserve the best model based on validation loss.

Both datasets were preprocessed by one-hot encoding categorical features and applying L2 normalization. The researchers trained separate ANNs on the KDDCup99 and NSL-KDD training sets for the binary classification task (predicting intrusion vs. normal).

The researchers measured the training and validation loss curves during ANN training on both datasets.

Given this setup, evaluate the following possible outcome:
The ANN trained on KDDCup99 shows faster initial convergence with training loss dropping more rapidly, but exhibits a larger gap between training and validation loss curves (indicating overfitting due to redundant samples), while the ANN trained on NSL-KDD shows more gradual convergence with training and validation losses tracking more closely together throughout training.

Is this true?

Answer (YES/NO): NO